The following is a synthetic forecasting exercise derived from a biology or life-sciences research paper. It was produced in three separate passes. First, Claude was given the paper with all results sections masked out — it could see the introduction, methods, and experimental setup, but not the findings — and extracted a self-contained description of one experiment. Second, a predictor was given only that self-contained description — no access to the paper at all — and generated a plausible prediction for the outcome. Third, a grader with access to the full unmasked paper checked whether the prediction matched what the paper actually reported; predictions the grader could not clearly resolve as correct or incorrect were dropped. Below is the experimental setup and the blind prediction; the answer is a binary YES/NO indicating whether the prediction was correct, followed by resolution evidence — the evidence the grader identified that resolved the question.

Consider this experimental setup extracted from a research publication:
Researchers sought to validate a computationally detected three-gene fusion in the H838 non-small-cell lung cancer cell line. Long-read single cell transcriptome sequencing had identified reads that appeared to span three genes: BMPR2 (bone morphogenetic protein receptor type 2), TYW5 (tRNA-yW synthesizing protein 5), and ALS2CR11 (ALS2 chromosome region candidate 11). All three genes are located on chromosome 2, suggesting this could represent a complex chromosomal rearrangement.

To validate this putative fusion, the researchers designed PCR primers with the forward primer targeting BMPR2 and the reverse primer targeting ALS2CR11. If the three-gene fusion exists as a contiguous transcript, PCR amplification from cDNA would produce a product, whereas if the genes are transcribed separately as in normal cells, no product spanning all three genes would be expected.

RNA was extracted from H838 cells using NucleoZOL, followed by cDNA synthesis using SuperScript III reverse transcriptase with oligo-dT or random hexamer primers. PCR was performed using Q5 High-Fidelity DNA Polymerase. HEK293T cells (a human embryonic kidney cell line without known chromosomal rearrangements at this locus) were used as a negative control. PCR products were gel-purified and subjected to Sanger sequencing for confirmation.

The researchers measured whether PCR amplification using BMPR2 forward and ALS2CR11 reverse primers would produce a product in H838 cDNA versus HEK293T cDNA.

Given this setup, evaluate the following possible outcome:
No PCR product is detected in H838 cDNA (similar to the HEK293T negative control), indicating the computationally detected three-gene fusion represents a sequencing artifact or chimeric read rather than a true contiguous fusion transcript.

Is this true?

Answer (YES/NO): NO